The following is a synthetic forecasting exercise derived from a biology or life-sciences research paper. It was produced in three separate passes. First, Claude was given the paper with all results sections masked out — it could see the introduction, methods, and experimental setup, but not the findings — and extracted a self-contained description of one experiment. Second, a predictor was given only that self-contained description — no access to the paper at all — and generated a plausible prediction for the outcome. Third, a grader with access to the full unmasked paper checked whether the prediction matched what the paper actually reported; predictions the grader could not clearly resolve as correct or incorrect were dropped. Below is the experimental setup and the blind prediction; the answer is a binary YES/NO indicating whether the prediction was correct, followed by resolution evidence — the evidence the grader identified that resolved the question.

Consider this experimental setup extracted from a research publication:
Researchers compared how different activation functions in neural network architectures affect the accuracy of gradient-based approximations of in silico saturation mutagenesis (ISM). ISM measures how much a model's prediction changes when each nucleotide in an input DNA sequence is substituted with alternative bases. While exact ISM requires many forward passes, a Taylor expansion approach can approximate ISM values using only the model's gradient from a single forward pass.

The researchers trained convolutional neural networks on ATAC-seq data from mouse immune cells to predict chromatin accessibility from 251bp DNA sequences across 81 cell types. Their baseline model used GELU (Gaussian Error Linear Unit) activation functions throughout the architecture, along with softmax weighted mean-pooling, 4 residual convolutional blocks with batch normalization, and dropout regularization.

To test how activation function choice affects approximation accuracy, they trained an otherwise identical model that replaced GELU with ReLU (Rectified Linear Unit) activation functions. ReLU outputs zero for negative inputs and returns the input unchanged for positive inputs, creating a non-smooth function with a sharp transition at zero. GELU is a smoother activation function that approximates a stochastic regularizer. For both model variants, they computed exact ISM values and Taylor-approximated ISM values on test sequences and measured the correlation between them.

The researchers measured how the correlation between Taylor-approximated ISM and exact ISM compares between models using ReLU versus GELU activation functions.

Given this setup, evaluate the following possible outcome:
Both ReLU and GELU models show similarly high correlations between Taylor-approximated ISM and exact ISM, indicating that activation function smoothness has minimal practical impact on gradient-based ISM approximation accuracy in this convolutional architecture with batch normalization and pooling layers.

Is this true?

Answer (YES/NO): NO